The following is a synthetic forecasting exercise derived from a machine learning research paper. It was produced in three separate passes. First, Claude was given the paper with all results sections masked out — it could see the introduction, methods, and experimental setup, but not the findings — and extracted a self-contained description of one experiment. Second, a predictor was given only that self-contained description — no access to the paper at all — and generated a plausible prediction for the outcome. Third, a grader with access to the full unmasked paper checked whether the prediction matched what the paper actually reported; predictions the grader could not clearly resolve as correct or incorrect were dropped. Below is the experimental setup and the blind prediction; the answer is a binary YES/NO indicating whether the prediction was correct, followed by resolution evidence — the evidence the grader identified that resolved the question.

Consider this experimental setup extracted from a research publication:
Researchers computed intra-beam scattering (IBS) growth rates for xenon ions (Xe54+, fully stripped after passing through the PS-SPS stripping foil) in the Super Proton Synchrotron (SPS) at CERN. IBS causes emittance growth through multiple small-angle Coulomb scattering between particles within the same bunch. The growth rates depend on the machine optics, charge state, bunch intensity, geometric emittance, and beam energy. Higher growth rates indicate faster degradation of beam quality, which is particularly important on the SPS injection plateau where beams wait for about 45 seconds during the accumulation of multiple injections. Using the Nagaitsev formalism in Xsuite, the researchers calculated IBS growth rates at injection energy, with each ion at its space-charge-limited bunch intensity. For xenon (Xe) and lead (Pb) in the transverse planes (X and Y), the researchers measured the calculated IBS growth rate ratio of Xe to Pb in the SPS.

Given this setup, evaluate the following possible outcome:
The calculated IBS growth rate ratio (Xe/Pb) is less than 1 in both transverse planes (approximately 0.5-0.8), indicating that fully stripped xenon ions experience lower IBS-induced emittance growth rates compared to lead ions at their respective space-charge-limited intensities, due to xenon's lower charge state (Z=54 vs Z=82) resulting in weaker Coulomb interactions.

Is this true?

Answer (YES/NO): YES